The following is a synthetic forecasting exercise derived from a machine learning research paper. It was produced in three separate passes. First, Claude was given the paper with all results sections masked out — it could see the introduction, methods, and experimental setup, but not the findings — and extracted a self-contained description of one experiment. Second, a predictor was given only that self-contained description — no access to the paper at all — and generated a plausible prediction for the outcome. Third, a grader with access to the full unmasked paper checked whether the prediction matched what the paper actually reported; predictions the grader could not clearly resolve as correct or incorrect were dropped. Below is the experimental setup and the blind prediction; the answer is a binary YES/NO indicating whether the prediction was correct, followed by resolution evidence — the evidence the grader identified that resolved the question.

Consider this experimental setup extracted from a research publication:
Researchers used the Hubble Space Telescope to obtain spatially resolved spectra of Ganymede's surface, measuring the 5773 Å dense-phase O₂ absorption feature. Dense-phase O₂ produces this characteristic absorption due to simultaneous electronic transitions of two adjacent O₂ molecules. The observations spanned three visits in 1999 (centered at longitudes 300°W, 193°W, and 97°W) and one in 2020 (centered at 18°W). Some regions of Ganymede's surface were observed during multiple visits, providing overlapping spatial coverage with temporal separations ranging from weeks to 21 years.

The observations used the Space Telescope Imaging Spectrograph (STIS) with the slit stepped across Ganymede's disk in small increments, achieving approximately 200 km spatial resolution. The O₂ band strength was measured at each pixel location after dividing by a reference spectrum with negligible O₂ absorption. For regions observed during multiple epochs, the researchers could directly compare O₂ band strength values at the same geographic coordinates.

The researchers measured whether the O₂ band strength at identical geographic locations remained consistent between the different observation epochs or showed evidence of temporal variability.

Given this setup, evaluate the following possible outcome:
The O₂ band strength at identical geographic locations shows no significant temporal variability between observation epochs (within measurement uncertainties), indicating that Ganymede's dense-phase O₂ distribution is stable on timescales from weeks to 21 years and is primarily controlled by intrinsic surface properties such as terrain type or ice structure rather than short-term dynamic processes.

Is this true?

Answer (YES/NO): NO